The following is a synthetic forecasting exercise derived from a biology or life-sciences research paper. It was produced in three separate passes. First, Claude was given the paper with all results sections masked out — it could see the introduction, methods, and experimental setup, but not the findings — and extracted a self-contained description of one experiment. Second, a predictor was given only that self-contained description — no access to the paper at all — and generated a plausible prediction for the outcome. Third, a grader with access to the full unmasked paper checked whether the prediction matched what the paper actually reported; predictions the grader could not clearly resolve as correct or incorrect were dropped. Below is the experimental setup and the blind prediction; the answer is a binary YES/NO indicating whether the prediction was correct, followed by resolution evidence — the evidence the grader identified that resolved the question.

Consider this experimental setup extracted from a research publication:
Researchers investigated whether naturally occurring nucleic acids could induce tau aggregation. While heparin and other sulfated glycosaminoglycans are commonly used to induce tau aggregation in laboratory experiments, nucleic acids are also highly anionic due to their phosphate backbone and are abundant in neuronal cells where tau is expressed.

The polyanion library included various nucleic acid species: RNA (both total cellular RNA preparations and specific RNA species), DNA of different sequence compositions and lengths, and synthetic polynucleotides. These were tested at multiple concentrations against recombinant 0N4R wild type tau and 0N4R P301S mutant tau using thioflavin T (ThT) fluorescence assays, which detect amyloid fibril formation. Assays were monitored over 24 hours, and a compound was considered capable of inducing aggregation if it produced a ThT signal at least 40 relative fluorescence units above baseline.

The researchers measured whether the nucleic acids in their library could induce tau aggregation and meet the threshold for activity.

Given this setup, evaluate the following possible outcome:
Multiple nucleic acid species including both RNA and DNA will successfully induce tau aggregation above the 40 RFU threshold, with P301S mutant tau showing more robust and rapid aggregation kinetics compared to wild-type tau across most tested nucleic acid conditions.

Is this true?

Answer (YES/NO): NO